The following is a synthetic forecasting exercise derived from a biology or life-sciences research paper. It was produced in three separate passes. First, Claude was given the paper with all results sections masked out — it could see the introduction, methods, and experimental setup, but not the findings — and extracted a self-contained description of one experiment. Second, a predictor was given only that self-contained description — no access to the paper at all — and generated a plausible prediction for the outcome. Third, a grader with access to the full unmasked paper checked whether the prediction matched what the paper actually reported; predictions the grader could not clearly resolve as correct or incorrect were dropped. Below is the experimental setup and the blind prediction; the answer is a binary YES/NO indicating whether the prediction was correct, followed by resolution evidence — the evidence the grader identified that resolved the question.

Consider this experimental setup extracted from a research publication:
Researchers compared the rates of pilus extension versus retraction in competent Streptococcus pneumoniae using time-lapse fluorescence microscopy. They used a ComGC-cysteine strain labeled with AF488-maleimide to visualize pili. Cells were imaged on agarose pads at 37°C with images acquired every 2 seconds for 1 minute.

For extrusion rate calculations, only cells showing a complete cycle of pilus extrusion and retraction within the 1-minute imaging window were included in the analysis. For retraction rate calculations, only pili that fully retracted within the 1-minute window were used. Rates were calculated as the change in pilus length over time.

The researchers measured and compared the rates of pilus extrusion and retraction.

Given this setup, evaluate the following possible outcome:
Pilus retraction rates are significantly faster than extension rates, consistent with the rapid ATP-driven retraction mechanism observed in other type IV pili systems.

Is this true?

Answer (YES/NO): YES